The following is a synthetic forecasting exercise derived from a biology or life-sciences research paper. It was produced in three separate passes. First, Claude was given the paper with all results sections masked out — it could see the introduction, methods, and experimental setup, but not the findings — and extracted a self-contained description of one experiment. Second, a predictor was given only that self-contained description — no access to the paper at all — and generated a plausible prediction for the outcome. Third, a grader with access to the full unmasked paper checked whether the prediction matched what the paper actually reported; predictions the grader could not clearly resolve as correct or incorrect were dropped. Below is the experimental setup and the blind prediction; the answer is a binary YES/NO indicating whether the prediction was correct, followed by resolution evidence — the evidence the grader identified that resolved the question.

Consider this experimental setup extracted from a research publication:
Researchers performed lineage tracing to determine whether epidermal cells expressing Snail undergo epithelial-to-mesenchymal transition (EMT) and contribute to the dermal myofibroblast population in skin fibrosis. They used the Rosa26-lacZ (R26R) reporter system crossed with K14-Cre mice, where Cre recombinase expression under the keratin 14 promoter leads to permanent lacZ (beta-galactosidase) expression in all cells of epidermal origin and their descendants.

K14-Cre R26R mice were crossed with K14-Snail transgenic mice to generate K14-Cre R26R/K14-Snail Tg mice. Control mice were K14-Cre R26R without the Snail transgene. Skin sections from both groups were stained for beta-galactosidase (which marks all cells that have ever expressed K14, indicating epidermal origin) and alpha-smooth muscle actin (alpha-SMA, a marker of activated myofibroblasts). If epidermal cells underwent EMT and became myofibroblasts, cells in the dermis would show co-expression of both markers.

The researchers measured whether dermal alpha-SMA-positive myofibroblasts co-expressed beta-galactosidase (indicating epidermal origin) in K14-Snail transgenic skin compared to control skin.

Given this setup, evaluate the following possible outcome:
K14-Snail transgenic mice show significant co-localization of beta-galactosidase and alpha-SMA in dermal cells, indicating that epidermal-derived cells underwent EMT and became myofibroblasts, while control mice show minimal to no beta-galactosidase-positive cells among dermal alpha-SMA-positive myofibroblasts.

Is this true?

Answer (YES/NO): NO